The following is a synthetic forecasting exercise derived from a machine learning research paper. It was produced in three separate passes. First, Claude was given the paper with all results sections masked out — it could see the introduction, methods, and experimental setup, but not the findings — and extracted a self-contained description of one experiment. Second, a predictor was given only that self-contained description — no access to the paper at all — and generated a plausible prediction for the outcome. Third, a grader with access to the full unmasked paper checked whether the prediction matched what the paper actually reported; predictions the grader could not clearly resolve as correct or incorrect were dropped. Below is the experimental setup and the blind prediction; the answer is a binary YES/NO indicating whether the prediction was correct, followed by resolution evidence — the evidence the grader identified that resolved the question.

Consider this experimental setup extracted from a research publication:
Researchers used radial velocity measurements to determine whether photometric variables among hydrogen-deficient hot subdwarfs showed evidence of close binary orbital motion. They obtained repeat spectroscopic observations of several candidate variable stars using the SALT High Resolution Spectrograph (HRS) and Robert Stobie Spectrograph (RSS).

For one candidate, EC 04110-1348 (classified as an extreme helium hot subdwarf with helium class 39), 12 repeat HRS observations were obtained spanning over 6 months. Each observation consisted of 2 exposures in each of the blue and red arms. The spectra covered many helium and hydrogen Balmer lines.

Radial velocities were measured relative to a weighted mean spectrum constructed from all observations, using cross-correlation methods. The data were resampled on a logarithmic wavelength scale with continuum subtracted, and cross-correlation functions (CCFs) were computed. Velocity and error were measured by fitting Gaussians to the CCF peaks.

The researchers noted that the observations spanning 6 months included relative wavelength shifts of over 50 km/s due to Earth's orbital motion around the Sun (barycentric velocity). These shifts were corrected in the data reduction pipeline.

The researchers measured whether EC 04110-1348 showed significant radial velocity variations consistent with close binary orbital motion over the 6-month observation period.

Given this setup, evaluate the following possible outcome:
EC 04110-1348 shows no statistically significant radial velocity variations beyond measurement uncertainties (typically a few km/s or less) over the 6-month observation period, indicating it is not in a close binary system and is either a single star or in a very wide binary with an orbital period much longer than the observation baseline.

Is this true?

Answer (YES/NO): YES